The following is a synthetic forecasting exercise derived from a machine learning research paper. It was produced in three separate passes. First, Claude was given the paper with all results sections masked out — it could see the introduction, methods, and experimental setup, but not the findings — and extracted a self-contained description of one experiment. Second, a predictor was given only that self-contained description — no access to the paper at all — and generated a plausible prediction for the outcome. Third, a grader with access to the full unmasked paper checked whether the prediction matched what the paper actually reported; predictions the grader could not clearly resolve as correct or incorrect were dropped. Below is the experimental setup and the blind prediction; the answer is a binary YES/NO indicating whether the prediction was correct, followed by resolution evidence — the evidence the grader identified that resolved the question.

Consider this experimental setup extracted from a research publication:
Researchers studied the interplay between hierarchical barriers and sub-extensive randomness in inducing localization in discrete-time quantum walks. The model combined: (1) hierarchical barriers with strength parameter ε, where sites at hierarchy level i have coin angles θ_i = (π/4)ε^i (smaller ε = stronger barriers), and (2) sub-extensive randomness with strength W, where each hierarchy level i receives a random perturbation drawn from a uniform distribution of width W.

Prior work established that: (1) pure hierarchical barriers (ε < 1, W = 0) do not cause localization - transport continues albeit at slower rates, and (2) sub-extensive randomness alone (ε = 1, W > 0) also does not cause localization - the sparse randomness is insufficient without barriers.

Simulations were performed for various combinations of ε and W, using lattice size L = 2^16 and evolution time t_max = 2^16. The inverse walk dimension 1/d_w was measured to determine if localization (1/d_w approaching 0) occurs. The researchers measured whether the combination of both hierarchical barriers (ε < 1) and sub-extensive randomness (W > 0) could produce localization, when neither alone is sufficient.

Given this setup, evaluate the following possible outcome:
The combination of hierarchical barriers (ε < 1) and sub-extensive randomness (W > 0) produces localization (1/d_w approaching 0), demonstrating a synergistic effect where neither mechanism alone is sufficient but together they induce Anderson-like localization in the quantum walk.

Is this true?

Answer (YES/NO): YES